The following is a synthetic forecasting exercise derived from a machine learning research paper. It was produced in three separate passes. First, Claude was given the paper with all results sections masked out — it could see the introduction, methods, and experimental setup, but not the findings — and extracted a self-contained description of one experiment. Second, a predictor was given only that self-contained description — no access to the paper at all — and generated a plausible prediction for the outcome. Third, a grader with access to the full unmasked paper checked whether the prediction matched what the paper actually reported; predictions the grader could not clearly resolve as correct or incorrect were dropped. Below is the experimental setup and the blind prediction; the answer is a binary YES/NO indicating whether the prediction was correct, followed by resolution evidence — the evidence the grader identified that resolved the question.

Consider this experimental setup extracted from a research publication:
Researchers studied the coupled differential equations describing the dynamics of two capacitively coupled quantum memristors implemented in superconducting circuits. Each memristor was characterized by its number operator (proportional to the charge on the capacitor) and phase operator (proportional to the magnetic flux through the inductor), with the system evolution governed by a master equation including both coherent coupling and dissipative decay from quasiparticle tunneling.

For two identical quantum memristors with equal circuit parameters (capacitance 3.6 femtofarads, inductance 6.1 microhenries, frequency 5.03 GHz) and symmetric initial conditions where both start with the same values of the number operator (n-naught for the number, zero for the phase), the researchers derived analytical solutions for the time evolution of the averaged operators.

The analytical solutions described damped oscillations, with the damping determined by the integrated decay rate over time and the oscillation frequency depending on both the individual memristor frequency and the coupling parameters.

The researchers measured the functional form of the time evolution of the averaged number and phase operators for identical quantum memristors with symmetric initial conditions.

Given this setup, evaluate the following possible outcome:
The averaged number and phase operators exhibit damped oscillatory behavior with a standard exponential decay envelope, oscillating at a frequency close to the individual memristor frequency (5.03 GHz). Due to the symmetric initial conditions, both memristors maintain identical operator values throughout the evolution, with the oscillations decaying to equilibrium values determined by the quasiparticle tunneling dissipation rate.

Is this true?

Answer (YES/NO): NO